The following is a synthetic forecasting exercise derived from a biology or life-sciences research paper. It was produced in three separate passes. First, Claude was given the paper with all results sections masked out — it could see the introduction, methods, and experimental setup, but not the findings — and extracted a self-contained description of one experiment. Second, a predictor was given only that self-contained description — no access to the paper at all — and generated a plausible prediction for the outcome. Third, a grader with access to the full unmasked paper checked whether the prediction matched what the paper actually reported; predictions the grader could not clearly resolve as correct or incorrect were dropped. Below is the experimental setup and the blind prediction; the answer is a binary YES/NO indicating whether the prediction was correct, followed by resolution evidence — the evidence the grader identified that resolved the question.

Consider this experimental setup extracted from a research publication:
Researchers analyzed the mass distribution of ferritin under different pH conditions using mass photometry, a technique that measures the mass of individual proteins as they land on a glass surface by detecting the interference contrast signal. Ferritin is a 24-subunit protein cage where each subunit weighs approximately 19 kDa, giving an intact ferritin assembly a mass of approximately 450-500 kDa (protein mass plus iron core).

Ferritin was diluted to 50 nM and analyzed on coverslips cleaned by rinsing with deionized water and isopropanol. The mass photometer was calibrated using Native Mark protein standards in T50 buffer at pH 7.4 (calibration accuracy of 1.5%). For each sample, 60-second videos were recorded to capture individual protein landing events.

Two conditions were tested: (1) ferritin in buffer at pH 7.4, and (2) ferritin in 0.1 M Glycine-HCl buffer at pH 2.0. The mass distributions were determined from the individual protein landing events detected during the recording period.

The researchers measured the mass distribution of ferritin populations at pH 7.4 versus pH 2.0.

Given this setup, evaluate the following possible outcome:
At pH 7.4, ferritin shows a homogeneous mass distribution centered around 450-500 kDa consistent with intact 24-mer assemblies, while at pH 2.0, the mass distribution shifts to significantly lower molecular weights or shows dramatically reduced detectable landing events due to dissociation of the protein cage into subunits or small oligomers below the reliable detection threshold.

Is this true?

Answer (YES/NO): NO